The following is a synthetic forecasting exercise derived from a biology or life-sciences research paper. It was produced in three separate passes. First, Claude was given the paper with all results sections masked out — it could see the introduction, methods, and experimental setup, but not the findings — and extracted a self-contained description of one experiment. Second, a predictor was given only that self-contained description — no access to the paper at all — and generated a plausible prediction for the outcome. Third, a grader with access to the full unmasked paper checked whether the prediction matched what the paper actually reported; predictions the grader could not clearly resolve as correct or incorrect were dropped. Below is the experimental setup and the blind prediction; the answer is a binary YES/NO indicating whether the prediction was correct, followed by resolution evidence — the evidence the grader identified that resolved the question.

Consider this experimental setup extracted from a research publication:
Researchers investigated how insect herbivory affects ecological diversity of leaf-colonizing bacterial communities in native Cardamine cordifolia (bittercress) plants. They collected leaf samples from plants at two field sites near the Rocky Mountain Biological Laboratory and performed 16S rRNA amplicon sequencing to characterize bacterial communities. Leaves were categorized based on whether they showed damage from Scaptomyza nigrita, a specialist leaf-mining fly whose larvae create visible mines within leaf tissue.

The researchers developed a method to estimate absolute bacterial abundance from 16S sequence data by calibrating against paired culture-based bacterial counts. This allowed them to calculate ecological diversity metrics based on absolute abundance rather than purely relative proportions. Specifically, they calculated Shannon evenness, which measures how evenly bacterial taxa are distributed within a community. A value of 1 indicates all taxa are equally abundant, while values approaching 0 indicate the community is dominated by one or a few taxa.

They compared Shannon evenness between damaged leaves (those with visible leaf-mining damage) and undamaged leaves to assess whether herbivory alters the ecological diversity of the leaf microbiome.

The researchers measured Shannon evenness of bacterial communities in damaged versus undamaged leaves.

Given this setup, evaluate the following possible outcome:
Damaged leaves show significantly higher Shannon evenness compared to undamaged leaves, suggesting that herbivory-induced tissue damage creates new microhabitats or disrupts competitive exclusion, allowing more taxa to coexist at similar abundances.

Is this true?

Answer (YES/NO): NO